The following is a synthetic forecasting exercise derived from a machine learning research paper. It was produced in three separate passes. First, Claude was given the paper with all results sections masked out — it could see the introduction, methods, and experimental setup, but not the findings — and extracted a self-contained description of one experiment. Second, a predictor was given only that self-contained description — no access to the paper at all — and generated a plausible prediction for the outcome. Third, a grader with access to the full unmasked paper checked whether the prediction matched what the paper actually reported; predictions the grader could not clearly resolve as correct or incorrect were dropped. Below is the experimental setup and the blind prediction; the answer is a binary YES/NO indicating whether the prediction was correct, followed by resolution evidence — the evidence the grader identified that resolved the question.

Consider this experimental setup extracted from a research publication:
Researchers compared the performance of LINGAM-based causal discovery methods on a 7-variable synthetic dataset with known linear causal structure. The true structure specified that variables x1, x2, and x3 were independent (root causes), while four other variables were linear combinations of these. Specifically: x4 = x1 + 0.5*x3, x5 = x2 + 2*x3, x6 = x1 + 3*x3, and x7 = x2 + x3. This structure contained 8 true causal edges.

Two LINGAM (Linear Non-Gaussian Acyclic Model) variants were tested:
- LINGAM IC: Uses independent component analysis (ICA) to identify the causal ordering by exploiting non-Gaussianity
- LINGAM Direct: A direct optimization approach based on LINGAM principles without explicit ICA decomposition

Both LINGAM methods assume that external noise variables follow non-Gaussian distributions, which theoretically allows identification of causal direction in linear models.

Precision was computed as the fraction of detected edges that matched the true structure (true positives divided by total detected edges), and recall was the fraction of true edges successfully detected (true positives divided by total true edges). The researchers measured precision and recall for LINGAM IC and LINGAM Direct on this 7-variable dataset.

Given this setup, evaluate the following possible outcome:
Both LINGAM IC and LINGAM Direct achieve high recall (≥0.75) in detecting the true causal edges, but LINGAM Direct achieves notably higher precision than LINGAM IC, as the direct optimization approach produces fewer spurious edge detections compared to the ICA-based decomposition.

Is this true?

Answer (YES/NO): NO